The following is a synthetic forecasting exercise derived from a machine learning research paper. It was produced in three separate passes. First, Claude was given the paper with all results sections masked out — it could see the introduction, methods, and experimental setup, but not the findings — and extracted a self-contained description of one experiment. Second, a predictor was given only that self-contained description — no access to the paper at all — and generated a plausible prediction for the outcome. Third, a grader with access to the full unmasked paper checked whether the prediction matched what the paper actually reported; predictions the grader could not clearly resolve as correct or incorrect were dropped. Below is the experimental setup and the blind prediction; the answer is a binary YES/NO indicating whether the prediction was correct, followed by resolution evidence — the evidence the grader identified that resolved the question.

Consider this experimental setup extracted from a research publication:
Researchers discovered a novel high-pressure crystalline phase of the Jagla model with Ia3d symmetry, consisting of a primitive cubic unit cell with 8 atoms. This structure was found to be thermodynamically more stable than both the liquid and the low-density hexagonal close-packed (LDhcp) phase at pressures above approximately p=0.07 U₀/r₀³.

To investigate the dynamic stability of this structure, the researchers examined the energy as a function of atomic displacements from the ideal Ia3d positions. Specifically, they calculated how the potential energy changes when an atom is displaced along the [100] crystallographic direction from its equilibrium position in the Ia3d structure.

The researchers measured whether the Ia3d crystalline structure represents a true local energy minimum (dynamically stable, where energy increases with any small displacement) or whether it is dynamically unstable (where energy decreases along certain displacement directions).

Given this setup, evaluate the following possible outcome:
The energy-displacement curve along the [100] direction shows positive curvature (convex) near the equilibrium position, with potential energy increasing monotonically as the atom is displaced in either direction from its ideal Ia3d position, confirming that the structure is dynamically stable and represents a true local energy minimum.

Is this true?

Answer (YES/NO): NO